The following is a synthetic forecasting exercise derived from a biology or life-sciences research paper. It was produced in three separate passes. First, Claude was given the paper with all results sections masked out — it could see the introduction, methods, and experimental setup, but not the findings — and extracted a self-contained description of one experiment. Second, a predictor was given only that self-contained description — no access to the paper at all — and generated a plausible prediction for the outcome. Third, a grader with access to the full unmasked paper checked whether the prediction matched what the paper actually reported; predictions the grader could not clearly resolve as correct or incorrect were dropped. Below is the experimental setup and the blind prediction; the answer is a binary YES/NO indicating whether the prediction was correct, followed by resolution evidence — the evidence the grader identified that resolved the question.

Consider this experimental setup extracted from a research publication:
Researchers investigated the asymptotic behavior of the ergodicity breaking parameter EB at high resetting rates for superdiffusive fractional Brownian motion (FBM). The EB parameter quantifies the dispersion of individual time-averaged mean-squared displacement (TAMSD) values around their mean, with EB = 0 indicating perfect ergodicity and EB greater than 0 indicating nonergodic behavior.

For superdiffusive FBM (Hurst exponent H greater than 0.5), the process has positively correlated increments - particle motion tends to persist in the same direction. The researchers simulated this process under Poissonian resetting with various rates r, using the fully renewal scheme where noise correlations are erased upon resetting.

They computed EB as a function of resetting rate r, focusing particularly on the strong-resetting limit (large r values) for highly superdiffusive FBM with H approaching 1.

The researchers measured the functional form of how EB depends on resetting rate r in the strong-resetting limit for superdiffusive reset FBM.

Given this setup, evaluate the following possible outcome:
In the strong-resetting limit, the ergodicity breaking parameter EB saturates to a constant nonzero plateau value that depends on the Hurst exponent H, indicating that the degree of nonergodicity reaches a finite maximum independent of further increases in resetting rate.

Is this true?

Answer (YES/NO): NO